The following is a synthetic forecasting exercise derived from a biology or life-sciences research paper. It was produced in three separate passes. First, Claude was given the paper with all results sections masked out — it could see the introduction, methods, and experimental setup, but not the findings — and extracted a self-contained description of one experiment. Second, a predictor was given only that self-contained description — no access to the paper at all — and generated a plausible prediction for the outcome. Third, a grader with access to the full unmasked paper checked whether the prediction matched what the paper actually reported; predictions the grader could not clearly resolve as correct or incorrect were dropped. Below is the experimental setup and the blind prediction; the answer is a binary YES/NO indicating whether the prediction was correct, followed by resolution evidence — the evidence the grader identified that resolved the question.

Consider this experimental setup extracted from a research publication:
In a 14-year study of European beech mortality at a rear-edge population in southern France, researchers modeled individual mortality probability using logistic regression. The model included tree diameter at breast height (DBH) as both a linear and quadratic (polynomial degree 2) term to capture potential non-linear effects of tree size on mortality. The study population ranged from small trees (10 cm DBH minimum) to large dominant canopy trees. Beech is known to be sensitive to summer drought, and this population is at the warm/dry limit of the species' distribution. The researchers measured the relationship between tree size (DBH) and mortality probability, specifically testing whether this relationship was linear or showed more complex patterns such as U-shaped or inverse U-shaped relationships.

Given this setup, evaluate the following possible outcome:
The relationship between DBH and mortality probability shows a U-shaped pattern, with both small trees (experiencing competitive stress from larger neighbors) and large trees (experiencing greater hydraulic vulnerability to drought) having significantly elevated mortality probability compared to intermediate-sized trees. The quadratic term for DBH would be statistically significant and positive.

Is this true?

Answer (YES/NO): YES